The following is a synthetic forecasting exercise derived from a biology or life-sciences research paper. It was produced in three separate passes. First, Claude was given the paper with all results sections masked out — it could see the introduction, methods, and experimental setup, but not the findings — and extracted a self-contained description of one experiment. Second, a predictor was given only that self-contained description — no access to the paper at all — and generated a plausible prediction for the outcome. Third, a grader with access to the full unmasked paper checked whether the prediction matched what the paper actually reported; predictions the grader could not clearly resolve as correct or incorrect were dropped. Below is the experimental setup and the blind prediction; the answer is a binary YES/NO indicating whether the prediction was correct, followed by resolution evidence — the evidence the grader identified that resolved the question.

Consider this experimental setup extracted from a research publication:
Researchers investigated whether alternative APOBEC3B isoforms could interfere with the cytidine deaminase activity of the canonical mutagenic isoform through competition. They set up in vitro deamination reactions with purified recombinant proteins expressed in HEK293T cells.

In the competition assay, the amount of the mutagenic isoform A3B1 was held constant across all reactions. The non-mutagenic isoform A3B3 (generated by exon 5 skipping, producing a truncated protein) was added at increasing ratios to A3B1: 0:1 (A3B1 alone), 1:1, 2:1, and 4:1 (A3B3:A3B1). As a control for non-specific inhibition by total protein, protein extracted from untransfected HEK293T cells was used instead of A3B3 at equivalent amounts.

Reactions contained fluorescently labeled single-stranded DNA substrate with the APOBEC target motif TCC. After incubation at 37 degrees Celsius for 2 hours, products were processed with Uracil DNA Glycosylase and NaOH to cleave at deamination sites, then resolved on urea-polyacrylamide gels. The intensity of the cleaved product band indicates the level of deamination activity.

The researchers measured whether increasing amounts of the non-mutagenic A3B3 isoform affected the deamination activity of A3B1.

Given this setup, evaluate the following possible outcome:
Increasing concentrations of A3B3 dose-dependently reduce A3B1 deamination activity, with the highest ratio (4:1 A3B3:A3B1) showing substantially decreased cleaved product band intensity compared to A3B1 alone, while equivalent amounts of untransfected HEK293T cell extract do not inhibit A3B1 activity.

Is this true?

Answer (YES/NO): NO